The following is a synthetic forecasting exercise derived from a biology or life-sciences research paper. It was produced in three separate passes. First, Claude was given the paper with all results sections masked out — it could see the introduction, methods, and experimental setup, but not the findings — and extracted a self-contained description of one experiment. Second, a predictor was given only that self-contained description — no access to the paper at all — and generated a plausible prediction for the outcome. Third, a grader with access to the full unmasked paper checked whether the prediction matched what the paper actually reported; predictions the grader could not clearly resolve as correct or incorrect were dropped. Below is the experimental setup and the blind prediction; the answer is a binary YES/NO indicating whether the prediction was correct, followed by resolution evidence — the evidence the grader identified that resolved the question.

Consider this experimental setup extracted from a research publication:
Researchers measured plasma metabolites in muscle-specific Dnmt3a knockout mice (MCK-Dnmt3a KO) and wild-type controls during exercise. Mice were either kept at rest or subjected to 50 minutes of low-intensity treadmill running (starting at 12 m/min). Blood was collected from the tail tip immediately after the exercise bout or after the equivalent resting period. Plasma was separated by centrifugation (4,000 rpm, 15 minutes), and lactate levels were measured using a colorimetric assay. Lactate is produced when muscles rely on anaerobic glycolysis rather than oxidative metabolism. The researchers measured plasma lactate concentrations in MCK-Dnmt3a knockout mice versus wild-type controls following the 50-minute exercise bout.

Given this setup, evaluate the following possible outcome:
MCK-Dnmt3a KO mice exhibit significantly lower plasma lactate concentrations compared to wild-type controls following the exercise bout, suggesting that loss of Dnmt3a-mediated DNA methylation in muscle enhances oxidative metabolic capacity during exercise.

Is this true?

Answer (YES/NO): NO